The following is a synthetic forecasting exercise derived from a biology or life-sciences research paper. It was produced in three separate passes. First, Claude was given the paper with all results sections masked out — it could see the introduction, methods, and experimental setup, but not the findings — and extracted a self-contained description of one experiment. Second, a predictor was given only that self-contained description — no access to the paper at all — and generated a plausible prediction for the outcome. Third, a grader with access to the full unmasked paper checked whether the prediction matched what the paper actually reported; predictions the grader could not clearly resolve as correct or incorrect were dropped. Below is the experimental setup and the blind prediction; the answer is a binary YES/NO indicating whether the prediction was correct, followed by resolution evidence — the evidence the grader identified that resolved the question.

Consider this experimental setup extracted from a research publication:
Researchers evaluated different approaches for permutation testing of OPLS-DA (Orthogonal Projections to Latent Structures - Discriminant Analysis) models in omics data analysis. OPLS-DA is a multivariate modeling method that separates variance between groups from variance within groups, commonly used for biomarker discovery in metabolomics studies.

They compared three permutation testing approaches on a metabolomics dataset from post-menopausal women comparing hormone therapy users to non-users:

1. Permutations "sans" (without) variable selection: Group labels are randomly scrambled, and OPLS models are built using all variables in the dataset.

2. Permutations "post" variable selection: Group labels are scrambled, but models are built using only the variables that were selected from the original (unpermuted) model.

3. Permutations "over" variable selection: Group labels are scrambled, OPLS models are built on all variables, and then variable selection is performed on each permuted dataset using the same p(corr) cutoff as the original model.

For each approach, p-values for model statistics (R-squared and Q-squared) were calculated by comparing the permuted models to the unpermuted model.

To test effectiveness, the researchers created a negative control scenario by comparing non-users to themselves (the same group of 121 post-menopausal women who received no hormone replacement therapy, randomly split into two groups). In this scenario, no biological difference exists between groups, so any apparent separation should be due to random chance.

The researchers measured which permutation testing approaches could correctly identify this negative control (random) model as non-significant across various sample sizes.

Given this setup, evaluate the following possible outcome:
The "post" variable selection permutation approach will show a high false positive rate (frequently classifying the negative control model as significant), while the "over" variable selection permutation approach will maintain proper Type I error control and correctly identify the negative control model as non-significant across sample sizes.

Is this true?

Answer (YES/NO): NO